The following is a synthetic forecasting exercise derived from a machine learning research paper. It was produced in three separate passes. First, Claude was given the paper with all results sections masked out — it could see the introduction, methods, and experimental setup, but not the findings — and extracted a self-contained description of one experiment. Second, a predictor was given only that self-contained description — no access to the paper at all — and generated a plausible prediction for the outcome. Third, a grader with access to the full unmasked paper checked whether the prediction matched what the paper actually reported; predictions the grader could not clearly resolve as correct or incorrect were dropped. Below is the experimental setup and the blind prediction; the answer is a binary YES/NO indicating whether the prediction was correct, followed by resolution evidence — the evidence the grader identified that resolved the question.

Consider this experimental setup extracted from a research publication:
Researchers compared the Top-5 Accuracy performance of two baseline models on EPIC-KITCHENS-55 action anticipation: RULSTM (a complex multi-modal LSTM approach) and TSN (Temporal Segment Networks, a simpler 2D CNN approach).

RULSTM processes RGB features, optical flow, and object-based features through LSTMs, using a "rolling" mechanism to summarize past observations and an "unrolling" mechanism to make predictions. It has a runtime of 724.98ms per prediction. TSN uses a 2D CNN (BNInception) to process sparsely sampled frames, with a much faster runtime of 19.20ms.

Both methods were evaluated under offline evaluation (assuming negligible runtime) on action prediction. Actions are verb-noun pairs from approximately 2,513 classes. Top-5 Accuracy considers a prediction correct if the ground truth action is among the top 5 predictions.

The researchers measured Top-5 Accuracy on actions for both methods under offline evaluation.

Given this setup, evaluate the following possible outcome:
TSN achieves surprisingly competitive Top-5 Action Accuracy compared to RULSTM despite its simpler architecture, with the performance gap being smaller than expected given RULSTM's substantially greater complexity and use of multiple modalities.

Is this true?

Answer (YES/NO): NO